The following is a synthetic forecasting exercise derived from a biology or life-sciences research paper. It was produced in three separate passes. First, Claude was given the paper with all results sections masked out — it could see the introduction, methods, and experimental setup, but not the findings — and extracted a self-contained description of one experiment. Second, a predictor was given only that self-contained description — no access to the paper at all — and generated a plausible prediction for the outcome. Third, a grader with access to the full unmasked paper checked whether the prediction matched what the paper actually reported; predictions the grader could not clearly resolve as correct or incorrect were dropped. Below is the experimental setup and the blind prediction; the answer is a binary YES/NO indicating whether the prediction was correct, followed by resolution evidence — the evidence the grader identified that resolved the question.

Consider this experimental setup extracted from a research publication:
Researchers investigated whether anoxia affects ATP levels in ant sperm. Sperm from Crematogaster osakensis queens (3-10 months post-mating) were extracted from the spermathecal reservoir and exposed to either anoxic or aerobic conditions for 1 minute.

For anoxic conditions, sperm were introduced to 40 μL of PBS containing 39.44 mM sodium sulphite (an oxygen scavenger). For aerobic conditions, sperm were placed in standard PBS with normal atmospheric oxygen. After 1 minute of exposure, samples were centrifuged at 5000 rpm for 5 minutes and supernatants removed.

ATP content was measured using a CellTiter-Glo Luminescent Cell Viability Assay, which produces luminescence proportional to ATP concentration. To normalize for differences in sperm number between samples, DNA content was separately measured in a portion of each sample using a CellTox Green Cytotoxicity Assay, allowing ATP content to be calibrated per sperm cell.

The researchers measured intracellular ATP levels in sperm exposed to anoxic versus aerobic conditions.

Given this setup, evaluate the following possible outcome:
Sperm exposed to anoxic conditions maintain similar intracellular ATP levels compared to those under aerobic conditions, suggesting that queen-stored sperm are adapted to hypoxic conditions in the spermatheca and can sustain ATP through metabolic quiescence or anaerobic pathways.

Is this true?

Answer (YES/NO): YES